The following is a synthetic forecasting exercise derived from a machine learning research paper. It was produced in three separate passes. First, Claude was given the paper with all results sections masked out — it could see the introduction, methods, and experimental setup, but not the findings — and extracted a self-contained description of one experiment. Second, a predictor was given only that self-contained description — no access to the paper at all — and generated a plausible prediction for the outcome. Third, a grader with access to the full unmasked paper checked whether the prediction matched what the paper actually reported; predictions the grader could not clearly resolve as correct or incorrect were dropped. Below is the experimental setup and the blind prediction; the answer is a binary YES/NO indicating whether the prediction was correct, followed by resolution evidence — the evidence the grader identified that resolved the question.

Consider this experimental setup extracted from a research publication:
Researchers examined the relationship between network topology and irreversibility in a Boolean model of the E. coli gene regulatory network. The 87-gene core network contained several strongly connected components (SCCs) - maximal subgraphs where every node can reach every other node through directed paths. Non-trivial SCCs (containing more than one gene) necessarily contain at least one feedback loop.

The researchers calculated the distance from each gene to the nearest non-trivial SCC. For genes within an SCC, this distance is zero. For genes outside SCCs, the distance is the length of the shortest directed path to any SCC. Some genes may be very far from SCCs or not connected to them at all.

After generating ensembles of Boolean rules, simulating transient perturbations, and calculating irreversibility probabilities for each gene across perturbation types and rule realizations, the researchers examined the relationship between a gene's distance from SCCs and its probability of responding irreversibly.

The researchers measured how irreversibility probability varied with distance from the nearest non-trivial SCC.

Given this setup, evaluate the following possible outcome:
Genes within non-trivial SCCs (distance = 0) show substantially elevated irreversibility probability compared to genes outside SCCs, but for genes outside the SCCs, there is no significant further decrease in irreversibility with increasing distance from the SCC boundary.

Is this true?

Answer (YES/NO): NO